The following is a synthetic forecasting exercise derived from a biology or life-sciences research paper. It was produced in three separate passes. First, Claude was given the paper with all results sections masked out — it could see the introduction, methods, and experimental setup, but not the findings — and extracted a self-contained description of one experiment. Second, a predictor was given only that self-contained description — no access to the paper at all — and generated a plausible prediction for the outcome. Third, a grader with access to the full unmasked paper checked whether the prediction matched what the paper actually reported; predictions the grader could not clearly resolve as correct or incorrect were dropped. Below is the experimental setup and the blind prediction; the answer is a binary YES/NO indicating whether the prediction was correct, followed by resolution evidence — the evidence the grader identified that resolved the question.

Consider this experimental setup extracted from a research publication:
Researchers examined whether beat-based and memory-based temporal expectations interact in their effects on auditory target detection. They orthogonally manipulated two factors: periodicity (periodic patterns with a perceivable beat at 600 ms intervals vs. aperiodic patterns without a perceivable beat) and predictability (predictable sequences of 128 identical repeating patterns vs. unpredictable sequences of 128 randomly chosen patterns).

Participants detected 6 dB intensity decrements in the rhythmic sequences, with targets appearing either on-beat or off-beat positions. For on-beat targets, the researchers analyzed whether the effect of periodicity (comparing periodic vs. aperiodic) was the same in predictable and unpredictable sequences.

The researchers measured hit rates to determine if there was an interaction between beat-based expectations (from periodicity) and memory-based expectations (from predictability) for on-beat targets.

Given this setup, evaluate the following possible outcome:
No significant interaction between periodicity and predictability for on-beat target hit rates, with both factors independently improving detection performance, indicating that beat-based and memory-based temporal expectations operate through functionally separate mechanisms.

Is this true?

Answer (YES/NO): NO